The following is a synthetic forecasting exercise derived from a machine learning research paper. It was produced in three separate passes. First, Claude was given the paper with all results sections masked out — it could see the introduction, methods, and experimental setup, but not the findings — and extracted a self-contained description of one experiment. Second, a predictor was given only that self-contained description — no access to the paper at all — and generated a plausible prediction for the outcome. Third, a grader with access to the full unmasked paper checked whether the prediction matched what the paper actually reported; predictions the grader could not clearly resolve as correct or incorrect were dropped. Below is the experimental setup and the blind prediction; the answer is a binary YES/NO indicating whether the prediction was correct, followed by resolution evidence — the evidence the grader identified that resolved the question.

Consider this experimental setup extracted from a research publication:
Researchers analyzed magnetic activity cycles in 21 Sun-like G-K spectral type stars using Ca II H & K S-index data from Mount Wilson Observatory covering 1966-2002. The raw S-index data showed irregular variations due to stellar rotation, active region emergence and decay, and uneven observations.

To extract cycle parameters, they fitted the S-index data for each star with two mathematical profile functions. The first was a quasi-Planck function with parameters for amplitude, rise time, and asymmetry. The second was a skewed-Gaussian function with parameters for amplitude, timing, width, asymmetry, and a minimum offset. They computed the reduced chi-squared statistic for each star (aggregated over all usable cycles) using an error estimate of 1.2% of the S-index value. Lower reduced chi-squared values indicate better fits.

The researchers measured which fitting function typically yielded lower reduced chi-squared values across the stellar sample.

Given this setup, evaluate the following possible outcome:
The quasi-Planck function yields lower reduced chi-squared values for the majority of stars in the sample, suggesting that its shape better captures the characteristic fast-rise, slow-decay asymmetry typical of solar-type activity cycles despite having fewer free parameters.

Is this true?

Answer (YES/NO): NO